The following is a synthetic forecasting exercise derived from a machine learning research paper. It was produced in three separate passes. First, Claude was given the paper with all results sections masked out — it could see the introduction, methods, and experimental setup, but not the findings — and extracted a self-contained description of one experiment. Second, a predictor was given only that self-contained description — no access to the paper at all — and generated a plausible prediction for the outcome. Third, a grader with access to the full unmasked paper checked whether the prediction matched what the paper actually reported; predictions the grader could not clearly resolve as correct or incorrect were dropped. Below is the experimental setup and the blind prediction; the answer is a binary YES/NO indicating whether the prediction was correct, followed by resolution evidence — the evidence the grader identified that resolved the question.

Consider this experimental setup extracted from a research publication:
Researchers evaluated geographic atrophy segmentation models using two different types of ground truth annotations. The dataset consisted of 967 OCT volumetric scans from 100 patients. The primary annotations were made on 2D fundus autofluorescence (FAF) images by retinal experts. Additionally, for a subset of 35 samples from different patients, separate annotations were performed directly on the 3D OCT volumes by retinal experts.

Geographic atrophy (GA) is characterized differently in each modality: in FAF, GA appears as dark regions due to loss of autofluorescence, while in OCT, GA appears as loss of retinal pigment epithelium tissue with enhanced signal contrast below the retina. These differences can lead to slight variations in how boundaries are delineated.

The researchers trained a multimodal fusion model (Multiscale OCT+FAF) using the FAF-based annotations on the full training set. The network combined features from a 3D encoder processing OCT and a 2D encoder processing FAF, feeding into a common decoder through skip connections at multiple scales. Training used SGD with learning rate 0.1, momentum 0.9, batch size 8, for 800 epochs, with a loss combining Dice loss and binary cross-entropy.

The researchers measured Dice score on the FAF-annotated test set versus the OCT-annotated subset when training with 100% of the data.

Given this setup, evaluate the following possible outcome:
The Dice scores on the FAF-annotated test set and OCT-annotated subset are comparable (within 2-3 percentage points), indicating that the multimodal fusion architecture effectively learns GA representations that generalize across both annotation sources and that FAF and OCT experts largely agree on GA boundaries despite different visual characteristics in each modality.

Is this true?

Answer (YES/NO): YES